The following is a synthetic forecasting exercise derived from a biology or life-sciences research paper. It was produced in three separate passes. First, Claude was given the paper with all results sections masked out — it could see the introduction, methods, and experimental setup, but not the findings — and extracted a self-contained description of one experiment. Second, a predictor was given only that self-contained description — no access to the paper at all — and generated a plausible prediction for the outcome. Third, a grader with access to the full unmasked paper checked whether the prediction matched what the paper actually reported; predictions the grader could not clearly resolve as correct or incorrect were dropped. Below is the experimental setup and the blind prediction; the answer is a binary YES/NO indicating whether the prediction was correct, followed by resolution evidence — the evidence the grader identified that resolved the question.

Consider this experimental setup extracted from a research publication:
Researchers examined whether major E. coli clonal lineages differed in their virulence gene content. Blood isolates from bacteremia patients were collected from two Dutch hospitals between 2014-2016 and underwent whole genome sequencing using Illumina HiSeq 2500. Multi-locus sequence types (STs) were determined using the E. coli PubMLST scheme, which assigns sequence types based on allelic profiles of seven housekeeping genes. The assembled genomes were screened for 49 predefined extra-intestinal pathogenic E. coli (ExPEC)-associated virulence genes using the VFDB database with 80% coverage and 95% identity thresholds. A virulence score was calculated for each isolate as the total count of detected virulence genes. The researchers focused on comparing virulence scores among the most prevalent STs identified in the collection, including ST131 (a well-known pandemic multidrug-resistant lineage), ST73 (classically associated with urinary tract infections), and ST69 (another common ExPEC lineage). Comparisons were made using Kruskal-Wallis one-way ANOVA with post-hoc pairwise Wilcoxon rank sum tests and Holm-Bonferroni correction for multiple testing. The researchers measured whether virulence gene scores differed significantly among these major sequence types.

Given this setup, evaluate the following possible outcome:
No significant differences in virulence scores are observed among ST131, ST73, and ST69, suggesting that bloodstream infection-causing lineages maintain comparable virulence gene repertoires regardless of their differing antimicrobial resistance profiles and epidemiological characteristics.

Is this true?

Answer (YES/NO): NO